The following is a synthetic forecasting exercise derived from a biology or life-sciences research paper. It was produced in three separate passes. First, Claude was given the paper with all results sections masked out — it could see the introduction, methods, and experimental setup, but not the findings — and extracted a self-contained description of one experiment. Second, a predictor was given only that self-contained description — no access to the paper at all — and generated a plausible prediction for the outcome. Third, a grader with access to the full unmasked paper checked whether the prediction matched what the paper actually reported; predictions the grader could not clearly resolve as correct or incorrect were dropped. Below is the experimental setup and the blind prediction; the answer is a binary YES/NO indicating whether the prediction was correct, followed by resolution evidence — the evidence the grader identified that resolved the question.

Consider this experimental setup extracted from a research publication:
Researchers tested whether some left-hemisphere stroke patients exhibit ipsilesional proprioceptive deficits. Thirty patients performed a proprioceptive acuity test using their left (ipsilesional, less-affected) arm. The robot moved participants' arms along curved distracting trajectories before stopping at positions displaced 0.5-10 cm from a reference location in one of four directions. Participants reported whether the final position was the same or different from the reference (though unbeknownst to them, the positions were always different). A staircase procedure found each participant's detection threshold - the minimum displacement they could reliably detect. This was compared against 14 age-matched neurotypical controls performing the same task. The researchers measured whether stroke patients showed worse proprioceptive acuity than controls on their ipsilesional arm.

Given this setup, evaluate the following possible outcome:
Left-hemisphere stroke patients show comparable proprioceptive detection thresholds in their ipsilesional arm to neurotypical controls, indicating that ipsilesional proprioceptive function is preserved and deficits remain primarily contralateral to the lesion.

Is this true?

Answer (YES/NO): NO